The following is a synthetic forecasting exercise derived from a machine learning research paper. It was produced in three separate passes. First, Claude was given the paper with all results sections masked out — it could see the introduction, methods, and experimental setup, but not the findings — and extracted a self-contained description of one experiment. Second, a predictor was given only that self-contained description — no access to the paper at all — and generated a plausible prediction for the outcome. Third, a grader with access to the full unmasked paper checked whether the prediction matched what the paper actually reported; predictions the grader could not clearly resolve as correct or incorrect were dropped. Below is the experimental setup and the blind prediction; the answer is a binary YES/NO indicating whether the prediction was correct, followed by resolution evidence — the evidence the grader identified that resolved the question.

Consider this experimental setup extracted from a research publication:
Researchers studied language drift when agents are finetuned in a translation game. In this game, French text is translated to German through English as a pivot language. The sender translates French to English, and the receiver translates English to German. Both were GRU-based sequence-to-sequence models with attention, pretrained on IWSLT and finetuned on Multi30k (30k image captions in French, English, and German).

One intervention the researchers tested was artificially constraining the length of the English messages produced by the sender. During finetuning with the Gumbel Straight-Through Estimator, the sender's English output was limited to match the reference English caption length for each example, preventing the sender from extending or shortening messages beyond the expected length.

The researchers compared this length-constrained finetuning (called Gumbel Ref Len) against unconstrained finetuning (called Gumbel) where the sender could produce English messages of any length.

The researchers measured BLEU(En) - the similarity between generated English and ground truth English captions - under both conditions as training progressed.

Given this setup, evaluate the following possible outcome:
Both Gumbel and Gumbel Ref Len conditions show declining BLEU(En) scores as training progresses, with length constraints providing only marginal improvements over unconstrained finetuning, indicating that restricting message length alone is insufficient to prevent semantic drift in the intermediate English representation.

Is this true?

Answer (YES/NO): NO